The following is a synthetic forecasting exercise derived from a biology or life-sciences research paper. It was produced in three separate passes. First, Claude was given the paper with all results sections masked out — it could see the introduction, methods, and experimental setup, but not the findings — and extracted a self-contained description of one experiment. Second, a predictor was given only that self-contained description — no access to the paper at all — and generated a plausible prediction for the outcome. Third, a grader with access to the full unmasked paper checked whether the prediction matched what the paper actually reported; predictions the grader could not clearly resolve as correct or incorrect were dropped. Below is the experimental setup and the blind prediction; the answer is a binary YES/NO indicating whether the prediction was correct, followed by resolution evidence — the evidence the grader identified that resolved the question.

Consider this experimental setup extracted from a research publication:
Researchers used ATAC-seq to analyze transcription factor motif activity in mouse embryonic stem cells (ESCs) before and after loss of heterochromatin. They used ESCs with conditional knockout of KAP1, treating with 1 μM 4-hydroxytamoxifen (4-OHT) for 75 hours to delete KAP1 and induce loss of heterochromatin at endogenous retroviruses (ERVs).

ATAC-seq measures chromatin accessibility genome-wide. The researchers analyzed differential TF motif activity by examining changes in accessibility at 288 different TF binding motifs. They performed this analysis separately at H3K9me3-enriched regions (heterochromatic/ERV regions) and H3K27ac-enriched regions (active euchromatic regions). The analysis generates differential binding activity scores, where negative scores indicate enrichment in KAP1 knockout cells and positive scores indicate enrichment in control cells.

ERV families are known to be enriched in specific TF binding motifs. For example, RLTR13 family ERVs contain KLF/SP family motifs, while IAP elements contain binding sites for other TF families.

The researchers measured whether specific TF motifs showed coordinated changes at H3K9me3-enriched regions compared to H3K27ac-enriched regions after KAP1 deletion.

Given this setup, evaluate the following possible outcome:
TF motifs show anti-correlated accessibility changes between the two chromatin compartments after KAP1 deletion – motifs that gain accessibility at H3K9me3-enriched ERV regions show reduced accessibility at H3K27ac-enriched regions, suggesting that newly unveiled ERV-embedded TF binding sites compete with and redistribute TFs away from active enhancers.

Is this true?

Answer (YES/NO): YES